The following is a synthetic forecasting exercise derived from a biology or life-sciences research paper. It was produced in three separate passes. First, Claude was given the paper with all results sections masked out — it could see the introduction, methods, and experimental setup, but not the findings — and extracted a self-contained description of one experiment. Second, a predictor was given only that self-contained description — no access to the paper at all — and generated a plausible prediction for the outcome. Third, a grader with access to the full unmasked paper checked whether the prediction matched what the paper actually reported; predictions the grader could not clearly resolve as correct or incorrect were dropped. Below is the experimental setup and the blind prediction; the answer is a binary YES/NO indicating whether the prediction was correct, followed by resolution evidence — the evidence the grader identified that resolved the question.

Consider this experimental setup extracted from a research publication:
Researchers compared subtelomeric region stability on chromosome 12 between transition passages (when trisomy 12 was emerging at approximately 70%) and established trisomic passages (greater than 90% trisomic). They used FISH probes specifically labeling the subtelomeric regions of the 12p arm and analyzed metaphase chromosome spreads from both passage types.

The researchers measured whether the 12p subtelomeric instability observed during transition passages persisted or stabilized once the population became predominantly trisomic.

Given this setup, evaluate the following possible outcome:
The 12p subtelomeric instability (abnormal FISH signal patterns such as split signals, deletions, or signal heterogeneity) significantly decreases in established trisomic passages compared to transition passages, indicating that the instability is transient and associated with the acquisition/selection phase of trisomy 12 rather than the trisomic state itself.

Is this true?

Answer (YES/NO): YES